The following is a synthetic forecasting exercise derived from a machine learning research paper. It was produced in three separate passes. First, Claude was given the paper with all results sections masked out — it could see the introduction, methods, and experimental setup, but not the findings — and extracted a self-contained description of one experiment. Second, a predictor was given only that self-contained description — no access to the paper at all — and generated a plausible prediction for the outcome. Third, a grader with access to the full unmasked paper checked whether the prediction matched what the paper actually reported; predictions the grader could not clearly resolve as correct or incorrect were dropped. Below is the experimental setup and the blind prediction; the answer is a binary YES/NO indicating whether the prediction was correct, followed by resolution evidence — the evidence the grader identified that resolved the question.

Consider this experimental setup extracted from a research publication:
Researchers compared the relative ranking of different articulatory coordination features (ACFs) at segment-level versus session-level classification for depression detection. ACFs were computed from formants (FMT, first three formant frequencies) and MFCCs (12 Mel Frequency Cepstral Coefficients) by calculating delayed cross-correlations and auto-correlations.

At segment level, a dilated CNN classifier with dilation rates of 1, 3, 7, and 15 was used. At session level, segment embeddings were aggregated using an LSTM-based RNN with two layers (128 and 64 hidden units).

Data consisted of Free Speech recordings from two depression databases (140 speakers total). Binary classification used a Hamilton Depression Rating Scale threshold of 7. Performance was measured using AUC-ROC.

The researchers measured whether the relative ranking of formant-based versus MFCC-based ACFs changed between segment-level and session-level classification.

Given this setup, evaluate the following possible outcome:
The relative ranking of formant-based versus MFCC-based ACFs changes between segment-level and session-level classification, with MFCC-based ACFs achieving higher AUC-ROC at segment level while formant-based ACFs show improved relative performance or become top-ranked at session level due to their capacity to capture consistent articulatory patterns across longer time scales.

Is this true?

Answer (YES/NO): YES